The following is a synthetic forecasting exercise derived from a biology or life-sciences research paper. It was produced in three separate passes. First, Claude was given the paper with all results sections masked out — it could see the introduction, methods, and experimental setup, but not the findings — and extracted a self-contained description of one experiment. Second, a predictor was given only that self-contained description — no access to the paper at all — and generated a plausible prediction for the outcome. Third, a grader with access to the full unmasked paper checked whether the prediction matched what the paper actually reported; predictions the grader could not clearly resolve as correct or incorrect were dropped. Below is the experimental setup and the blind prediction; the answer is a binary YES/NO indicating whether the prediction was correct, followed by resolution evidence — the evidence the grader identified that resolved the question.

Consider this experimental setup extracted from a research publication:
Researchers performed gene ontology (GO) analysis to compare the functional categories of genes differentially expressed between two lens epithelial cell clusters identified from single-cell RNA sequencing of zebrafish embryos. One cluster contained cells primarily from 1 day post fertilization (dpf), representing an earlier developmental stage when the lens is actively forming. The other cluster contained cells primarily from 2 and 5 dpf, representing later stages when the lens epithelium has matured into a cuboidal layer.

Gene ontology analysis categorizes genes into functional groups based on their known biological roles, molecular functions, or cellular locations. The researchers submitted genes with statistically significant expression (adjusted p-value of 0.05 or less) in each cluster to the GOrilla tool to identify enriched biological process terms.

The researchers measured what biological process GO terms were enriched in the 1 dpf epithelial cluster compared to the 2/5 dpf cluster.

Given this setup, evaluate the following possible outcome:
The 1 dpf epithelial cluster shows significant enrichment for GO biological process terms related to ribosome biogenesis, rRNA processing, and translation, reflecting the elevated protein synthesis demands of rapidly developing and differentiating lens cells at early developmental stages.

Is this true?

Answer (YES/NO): YES